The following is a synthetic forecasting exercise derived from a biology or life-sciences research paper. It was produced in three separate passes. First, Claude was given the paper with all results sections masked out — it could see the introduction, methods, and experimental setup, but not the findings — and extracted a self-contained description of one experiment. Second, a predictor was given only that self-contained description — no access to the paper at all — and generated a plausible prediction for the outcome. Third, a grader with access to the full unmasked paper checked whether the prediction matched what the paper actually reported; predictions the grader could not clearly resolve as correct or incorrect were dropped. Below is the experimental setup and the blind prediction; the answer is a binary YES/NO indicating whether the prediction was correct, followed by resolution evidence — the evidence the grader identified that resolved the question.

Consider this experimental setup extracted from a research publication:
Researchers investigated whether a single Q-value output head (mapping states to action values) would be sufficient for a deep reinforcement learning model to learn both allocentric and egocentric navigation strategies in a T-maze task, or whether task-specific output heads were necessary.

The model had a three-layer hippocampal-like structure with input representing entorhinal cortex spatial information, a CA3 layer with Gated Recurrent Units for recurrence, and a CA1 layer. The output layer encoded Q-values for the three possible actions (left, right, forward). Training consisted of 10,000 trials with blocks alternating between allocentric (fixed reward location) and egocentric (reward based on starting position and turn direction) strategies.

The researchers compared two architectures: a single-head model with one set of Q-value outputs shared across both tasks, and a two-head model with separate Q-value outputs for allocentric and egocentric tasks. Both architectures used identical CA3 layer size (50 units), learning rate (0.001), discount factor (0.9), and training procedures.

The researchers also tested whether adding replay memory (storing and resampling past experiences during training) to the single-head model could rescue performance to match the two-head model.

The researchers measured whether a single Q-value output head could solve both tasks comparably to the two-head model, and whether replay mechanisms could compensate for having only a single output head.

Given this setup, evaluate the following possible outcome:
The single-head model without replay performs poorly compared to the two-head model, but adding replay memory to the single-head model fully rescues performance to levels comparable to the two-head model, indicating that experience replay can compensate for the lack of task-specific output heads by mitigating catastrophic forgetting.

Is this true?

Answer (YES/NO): NO